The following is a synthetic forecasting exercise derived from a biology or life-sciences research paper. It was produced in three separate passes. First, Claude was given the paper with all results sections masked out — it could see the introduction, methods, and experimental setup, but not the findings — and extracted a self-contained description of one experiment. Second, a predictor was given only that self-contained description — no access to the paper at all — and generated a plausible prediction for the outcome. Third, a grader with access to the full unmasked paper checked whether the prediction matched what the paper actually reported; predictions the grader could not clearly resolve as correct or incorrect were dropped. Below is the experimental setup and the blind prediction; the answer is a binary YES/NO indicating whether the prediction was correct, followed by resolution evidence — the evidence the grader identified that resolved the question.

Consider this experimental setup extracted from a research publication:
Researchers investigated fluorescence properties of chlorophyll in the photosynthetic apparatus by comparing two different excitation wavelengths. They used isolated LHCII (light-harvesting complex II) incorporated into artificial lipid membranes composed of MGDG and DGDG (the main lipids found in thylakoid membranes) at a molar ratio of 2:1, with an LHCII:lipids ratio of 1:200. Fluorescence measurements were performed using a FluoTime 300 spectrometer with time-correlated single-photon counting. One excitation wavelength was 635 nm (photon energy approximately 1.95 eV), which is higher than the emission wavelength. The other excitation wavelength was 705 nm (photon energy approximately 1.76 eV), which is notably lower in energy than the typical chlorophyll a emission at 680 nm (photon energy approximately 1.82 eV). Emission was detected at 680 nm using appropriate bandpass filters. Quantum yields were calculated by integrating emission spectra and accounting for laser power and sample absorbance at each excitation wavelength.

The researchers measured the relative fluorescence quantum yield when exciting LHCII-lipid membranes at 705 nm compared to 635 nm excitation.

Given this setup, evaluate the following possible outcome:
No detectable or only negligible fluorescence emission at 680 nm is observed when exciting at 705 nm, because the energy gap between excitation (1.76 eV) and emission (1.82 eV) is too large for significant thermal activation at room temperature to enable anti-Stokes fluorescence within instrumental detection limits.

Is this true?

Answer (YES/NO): NO